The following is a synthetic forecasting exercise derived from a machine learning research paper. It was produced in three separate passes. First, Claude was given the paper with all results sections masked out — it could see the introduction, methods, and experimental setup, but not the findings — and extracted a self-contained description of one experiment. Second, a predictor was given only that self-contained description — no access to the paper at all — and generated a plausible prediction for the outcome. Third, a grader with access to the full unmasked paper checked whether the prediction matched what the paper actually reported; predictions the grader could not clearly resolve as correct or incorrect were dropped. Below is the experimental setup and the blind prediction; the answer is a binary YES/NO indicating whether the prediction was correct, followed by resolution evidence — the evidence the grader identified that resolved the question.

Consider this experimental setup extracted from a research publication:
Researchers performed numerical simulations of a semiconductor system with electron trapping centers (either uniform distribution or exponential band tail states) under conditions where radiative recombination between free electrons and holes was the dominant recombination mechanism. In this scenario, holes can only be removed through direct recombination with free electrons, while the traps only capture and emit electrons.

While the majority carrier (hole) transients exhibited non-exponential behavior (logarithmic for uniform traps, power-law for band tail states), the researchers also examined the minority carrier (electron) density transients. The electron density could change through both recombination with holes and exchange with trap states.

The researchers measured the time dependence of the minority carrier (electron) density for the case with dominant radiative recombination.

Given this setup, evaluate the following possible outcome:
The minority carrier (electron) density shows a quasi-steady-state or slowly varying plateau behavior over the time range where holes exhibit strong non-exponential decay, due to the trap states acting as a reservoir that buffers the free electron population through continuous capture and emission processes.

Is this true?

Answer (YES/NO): NO